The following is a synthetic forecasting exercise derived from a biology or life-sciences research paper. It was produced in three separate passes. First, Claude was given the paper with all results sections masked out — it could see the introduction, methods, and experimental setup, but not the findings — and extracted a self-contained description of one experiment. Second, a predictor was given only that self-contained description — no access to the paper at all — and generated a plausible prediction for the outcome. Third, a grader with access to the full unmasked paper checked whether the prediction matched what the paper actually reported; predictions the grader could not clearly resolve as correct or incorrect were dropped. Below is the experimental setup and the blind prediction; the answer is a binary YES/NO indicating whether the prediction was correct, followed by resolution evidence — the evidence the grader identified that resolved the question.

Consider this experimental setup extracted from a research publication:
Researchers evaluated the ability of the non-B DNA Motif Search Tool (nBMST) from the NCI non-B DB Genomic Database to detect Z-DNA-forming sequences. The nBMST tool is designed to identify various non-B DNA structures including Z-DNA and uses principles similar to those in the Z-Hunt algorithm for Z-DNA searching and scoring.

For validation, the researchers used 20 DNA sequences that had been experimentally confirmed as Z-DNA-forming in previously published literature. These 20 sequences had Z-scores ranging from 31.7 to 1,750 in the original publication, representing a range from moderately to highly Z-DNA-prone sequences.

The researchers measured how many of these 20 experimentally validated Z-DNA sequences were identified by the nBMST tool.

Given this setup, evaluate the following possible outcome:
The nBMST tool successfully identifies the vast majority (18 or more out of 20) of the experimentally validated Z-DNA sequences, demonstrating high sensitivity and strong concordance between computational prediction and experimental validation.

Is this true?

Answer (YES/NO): NO